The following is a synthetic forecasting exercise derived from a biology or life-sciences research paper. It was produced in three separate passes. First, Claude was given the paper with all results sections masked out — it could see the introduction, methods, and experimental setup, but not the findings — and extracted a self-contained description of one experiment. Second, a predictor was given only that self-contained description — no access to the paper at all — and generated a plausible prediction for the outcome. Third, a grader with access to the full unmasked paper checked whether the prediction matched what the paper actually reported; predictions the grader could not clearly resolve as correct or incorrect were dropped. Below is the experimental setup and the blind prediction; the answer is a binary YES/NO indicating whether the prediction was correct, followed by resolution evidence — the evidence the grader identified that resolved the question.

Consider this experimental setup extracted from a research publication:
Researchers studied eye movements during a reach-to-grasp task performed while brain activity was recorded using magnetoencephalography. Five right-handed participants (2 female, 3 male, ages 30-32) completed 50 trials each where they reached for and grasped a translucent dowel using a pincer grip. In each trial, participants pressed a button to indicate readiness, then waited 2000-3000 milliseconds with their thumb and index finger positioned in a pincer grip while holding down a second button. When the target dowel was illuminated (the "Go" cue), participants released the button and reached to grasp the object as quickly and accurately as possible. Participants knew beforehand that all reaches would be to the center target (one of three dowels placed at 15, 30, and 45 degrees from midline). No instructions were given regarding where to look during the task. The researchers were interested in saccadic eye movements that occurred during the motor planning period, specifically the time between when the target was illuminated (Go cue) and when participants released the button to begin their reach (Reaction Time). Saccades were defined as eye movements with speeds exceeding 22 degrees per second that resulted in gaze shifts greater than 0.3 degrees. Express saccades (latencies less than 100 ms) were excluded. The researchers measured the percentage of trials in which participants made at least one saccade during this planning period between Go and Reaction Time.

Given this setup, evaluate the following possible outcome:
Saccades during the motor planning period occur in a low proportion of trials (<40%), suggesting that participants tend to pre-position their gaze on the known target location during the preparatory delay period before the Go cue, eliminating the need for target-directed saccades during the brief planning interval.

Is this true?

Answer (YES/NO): YES